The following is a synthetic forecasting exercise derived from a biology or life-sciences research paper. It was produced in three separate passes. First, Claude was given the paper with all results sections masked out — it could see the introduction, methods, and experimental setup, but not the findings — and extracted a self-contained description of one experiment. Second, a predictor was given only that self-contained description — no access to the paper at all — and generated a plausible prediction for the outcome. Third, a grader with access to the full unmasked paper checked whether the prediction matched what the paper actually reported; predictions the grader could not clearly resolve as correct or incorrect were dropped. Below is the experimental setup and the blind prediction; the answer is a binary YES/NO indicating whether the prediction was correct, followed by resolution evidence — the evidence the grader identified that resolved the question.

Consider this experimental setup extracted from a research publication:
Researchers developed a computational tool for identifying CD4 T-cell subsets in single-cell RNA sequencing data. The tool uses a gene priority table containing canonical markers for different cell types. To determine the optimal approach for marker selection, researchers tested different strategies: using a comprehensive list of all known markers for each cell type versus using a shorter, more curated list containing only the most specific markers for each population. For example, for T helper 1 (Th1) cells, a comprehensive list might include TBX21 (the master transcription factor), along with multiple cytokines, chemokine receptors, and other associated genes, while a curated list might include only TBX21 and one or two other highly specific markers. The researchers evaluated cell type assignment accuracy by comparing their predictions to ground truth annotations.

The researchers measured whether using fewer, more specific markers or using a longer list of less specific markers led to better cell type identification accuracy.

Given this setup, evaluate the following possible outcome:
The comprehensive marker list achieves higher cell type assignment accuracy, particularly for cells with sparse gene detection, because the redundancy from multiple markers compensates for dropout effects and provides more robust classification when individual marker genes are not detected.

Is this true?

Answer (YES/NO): NO